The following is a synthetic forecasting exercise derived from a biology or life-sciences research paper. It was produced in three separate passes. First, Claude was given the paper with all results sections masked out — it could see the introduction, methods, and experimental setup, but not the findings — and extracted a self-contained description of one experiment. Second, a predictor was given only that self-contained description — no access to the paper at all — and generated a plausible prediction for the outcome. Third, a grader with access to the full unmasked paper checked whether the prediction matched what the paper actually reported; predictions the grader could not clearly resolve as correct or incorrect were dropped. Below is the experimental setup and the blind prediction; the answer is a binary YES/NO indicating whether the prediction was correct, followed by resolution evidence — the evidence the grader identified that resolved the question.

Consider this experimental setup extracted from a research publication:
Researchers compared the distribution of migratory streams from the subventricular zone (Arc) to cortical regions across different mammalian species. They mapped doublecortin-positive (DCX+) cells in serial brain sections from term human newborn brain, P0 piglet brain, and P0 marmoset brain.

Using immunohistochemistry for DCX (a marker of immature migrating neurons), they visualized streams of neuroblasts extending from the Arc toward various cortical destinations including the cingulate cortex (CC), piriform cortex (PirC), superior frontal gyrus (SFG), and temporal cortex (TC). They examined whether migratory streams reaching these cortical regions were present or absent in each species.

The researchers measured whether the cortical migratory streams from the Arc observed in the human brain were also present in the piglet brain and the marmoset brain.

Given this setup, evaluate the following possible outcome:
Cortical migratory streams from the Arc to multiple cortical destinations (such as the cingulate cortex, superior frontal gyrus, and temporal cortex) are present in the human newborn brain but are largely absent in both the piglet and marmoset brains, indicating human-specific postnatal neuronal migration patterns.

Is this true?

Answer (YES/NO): NO